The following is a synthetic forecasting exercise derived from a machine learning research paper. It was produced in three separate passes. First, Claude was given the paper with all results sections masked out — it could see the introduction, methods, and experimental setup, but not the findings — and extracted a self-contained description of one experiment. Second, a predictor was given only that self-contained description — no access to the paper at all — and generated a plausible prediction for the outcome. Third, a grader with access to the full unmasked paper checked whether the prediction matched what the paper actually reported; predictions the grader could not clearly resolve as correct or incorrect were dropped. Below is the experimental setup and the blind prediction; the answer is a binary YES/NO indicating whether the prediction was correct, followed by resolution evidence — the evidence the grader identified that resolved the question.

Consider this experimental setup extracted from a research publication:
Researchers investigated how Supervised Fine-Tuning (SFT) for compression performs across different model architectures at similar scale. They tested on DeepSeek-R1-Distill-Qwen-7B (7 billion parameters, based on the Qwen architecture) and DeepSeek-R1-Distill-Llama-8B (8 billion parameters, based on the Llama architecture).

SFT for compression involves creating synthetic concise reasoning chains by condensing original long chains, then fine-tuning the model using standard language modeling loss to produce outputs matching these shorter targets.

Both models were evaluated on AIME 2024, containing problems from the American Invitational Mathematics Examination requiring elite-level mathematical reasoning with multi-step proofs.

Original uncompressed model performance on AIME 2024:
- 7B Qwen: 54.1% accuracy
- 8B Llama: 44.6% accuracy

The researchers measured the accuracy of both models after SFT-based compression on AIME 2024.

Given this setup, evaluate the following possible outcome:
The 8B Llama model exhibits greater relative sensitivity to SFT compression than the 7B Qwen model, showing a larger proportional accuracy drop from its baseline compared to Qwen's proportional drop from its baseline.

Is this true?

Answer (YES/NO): YES